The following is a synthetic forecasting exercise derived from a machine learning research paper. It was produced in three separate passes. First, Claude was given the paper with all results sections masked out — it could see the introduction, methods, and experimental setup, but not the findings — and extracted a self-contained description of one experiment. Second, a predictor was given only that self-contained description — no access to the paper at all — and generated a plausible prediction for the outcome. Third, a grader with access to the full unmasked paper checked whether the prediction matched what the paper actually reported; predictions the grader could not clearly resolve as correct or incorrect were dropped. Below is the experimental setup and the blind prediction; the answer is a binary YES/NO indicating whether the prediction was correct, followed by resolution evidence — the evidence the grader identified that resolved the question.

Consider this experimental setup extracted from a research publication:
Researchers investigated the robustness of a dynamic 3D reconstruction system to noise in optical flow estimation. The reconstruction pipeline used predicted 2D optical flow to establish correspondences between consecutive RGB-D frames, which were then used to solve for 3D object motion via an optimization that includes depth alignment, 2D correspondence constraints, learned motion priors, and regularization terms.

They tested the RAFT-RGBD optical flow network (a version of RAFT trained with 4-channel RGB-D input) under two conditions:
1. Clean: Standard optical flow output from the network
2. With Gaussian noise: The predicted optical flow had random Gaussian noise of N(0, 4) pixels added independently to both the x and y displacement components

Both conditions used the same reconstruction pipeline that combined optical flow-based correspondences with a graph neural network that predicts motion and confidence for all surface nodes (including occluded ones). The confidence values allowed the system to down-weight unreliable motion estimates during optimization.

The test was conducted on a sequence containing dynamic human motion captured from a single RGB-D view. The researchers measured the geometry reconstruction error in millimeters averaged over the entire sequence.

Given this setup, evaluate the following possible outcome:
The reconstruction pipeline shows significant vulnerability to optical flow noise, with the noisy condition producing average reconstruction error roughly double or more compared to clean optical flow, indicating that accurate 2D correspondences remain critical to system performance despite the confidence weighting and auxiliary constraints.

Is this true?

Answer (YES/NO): NO